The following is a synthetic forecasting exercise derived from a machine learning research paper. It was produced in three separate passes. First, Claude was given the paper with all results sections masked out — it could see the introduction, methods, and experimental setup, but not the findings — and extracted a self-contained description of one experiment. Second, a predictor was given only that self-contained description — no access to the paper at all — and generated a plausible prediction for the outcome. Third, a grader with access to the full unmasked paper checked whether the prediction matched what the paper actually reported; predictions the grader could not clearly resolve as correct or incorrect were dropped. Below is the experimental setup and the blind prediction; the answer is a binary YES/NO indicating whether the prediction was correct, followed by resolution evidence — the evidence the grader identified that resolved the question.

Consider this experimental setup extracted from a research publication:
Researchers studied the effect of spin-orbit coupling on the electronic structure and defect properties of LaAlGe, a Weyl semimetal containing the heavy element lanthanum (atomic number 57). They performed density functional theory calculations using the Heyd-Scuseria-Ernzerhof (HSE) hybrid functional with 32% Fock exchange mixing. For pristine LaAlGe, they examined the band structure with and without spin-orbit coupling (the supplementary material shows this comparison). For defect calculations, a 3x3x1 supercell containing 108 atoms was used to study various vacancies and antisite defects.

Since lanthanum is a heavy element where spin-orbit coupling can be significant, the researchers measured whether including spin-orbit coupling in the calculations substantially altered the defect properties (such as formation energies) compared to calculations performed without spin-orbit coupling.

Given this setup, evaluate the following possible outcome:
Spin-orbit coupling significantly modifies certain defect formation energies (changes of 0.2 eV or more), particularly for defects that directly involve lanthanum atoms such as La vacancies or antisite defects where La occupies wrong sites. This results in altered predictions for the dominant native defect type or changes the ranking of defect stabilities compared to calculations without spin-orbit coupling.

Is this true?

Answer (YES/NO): NO